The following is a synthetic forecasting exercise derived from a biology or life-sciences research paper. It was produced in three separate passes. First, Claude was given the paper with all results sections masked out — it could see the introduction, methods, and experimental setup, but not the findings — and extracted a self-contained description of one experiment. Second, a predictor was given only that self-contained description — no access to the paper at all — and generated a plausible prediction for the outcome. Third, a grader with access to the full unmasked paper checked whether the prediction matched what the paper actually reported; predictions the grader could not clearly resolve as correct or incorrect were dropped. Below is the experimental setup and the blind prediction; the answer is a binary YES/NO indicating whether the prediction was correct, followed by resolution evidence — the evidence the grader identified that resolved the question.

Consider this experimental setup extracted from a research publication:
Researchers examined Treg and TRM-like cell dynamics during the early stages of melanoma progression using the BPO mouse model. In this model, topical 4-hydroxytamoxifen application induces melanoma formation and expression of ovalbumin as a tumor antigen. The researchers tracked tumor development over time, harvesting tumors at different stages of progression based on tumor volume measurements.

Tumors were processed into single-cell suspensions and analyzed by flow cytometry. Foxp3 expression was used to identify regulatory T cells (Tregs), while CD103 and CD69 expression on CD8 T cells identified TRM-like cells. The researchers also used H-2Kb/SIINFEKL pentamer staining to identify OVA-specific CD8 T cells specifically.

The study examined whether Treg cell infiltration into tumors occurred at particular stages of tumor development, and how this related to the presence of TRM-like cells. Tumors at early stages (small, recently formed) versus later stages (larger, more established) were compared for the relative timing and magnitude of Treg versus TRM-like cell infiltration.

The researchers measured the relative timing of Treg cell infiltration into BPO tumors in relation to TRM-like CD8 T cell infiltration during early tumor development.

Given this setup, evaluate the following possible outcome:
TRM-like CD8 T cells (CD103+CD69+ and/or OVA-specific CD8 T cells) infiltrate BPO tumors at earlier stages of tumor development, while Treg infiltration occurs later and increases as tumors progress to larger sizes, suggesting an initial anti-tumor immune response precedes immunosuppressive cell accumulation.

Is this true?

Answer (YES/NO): NO